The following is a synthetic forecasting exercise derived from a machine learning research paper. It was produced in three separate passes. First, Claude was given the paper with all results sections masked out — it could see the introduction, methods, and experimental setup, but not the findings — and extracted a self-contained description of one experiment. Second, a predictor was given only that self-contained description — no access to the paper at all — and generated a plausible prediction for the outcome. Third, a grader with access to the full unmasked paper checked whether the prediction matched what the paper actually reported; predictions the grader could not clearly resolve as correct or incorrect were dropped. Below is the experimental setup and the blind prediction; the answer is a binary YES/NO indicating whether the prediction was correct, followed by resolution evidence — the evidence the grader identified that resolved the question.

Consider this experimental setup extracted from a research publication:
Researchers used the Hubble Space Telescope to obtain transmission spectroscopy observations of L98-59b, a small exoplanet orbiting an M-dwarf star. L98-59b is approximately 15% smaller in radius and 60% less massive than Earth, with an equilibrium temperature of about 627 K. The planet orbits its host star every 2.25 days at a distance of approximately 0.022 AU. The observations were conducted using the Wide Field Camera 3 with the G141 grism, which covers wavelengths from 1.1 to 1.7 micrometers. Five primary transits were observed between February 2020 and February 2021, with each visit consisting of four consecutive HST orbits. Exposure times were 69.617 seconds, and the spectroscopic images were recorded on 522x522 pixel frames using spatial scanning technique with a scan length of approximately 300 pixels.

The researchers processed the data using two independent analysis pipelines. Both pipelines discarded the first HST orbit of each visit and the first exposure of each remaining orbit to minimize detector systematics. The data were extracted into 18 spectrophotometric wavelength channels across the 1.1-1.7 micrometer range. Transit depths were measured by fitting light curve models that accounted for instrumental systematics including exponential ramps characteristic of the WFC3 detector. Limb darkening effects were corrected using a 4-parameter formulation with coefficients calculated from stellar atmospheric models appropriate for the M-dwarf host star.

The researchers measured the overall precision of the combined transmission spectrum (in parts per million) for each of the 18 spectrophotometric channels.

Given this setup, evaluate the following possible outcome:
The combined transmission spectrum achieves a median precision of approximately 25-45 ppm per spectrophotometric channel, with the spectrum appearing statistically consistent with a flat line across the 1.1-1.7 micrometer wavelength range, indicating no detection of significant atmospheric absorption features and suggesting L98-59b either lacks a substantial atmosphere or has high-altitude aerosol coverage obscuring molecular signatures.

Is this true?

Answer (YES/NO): NO